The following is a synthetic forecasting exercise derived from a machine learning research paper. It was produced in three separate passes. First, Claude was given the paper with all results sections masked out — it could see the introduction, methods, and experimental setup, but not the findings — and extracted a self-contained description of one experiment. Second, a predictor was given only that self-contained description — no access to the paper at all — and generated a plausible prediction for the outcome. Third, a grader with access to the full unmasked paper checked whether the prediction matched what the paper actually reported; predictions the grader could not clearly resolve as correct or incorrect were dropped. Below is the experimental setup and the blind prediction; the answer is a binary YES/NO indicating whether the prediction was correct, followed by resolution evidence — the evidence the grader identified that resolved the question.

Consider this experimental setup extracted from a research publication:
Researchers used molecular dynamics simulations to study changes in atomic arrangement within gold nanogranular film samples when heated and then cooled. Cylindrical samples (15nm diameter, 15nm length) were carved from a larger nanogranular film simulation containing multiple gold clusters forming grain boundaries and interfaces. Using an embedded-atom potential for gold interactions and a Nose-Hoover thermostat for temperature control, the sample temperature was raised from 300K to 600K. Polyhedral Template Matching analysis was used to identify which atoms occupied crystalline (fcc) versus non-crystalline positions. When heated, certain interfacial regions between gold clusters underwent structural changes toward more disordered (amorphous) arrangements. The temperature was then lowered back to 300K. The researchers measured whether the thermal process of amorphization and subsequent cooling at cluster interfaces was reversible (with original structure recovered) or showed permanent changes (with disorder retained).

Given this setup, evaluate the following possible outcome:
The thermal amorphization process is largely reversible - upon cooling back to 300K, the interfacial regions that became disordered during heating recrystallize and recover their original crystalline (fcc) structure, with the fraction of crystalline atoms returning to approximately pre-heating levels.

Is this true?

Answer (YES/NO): YES